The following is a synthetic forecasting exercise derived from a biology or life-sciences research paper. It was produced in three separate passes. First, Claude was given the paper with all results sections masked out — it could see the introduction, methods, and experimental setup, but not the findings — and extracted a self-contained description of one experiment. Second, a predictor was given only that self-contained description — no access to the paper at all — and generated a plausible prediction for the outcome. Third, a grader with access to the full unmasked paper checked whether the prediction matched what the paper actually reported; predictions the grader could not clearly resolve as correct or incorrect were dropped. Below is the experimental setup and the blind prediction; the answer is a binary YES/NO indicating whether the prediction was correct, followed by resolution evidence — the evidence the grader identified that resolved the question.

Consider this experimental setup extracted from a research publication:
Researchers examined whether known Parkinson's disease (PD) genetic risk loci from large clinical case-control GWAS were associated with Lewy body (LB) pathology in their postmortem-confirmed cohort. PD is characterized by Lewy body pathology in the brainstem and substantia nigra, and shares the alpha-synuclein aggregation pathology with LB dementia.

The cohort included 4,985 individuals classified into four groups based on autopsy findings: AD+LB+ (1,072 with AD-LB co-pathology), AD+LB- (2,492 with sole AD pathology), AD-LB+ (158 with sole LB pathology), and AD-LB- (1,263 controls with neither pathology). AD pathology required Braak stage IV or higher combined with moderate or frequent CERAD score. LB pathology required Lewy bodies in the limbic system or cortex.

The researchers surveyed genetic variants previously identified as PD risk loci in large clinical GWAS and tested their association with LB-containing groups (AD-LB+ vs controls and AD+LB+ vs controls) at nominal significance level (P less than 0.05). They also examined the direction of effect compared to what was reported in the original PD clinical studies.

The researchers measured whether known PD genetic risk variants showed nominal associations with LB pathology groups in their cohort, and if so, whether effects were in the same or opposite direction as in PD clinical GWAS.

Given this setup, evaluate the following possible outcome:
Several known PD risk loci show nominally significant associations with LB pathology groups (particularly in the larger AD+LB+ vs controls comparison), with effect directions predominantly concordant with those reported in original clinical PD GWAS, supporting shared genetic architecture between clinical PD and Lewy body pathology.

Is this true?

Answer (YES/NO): NO